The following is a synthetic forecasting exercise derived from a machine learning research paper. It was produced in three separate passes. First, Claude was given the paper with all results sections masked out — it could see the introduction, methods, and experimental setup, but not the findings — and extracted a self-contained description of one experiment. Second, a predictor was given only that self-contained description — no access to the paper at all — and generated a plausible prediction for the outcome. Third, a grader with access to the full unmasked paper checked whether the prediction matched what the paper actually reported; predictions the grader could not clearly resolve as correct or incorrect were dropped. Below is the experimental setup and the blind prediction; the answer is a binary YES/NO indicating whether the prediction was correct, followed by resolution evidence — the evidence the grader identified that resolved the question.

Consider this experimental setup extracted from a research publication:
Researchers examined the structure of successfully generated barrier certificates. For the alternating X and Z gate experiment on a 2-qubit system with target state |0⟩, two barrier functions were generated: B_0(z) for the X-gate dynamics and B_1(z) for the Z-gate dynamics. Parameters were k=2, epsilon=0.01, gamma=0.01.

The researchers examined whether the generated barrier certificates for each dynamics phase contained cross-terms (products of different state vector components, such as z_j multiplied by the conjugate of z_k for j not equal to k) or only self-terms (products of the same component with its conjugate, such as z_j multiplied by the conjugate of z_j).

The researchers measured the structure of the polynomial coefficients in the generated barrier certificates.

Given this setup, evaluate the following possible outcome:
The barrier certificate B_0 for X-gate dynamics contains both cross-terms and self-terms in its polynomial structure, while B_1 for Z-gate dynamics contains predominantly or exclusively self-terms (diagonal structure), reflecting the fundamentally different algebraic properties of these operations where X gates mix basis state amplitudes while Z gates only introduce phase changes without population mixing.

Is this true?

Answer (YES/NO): NO